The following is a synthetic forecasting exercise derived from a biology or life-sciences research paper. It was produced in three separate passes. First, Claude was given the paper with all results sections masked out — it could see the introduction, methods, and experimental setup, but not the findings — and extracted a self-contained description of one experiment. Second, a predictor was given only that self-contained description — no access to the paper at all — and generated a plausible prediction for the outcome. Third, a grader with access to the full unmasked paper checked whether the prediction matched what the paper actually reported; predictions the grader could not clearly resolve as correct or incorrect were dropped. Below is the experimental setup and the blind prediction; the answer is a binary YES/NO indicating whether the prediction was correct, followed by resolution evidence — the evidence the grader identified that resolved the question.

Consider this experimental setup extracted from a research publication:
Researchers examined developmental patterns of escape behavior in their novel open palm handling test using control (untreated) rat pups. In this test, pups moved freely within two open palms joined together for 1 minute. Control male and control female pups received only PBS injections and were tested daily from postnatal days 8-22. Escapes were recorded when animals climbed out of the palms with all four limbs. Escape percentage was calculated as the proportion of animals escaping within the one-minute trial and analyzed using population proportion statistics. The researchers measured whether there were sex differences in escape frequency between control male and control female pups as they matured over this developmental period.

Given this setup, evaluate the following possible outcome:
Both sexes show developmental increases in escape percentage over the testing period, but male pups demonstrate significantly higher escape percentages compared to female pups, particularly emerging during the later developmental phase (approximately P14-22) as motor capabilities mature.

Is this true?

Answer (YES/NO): NO